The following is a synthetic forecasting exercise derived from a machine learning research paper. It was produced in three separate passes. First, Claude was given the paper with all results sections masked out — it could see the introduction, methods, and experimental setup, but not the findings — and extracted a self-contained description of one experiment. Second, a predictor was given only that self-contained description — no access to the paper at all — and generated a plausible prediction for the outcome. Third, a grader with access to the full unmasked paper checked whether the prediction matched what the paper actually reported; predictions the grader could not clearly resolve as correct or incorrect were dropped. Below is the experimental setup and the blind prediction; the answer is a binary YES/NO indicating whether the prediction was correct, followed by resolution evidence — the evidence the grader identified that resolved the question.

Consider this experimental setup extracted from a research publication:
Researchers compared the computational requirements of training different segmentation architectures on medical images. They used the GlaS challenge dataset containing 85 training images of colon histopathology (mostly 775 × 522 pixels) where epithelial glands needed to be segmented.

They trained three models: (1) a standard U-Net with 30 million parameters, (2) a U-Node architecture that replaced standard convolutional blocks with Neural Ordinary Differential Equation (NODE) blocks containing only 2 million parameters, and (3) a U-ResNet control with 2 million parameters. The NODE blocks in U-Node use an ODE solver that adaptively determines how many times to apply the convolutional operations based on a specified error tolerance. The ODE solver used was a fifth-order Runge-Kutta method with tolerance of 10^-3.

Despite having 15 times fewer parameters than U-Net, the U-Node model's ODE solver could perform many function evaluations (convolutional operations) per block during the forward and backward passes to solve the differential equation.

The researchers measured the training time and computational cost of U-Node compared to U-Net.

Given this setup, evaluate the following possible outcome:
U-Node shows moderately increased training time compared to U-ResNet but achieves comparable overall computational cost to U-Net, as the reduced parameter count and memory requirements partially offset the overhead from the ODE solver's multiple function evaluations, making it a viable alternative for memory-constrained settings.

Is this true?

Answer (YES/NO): NO